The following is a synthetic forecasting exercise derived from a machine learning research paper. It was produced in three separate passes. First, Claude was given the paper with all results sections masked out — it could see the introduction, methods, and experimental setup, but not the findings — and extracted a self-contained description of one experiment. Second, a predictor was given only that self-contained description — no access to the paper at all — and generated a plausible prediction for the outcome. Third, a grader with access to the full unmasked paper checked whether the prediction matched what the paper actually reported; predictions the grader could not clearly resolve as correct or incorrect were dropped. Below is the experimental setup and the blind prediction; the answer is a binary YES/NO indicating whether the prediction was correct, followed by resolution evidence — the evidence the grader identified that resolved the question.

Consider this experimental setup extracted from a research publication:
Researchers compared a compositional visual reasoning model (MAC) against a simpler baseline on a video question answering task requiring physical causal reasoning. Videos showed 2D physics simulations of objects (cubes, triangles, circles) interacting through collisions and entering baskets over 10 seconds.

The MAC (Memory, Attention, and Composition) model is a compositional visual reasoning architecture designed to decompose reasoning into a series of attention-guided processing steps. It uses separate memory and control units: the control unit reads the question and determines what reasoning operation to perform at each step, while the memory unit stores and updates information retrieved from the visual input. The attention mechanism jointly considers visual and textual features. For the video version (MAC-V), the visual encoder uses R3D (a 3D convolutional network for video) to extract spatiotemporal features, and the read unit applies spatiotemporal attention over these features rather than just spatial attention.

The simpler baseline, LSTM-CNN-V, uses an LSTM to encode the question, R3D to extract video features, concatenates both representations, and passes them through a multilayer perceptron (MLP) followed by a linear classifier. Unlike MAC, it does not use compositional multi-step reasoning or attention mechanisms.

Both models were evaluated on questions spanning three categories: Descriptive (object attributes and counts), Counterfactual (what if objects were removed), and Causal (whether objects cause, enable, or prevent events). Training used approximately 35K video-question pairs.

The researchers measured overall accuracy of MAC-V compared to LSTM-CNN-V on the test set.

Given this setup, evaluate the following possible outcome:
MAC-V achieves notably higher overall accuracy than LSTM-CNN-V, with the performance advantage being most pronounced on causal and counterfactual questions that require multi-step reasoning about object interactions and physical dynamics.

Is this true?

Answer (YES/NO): NO